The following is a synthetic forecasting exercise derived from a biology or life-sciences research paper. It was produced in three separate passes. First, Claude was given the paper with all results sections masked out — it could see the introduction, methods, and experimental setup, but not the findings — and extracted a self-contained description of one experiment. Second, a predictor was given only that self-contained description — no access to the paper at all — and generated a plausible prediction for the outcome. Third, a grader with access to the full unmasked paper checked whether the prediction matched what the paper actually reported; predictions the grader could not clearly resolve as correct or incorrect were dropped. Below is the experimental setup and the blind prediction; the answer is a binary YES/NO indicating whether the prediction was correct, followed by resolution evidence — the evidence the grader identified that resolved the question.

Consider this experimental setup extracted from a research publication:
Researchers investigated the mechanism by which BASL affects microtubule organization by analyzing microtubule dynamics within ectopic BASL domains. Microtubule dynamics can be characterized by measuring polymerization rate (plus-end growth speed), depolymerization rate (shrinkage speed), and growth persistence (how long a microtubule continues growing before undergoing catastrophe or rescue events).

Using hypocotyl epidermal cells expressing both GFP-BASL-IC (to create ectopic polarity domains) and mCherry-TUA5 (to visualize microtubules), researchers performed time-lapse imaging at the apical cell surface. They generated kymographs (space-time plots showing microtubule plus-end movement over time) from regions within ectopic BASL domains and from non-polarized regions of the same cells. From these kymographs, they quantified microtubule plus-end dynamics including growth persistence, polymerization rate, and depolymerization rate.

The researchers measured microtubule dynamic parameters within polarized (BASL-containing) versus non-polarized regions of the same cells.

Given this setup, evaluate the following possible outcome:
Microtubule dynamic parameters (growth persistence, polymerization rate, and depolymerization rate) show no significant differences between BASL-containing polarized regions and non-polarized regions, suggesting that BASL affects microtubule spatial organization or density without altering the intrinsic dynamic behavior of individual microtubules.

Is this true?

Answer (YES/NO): NO